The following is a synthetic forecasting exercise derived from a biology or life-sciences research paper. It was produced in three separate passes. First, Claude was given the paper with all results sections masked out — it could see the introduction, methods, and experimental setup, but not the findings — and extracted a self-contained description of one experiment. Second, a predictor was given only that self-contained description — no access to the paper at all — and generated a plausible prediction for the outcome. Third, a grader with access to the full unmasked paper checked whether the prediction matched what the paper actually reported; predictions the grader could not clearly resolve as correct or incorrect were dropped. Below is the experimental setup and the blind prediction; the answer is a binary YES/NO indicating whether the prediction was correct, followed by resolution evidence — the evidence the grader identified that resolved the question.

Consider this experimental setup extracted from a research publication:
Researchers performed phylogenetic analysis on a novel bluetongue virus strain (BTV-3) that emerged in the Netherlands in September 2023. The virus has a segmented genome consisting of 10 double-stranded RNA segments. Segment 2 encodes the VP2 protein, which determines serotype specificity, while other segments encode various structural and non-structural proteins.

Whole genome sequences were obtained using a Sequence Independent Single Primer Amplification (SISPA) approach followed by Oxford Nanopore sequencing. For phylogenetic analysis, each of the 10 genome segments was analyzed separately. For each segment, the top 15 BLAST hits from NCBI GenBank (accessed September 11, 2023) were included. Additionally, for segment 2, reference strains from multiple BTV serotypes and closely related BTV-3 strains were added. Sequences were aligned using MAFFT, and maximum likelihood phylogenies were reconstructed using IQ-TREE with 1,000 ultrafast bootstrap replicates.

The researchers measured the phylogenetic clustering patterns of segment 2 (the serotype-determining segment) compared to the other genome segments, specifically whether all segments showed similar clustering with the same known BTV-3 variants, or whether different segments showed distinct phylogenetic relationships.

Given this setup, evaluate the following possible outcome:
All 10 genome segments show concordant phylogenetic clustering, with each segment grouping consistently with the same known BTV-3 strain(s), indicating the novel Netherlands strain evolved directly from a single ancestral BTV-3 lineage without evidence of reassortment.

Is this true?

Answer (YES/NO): NO